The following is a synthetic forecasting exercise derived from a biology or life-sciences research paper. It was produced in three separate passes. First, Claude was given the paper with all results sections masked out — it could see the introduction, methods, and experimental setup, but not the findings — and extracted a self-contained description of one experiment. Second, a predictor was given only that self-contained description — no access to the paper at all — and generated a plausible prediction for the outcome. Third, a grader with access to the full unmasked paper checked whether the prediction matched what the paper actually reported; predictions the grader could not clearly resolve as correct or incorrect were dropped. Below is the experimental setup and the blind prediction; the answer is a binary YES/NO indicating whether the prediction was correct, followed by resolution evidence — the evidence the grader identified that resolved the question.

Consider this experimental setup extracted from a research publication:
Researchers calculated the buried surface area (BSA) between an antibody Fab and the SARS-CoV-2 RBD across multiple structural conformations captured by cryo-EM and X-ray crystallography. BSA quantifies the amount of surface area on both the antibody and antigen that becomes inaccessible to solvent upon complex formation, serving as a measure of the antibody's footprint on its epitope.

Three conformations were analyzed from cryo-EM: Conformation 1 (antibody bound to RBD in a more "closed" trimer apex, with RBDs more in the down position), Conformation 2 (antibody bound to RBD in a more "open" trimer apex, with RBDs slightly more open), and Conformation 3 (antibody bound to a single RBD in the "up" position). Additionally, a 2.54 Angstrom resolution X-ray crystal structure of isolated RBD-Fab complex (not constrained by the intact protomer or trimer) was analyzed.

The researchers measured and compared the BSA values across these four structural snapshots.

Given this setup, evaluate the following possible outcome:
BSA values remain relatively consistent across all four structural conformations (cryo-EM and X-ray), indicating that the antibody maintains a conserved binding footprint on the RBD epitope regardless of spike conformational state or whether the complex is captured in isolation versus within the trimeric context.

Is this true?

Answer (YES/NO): NO